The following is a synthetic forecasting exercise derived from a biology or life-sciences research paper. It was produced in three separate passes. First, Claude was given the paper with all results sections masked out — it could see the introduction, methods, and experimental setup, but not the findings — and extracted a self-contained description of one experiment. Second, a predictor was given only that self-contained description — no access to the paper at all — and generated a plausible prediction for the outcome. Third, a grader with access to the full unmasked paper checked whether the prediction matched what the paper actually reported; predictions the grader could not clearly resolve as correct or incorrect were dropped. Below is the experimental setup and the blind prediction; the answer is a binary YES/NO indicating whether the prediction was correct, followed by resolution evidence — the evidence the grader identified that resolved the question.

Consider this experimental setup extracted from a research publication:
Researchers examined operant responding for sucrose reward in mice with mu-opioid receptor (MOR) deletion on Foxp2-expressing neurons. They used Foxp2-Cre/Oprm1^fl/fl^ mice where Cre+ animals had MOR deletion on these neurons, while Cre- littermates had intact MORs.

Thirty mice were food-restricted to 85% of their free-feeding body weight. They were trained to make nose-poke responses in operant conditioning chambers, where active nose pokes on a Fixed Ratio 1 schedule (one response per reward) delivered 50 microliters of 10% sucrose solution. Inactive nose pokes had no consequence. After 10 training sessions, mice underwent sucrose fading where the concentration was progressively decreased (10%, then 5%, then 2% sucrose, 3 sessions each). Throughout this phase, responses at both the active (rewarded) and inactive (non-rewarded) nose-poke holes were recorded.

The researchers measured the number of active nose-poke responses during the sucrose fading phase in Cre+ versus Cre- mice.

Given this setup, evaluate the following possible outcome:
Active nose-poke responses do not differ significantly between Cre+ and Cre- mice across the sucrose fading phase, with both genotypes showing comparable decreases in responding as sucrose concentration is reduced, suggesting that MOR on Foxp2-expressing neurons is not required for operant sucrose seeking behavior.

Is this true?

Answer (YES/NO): YES